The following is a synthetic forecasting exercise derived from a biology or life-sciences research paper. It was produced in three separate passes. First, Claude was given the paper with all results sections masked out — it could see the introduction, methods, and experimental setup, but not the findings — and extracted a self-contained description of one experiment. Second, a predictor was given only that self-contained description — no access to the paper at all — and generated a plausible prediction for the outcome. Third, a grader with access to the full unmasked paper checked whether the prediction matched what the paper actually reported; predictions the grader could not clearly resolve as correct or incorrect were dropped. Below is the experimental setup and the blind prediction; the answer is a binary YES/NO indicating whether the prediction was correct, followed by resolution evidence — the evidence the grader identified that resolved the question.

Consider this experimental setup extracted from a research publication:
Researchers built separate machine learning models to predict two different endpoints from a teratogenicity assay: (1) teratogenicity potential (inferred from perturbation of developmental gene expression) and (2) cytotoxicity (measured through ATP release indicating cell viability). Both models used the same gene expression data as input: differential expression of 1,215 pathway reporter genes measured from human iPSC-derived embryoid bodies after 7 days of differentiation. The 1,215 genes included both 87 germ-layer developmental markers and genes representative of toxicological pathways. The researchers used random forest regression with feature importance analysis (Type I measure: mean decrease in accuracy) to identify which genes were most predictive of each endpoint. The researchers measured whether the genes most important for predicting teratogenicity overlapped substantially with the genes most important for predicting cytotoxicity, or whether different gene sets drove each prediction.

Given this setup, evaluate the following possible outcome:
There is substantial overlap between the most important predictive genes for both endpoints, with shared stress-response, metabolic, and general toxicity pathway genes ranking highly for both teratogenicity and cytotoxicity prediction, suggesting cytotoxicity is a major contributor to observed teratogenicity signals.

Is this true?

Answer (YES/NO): NO